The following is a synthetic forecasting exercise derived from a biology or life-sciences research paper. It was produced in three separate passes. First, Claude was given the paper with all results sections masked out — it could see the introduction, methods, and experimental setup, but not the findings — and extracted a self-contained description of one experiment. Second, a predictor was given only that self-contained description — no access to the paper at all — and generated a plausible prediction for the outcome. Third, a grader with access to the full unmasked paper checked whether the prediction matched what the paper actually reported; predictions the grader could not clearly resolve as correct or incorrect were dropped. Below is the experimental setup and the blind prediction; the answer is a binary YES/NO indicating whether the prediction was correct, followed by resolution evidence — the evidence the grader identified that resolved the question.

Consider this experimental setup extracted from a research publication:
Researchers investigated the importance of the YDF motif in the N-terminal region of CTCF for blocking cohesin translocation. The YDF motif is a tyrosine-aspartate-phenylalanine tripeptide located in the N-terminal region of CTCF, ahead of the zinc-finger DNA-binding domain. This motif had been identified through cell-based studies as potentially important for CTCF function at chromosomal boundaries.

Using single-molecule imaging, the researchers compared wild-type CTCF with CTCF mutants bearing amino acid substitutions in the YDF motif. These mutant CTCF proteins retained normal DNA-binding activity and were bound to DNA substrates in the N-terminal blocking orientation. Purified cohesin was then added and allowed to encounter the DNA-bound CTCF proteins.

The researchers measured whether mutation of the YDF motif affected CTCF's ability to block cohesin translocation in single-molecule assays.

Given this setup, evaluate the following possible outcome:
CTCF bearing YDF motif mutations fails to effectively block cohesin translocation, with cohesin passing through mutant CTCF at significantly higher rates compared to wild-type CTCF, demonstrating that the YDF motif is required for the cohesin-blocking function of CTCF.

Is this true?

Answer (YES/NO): YES